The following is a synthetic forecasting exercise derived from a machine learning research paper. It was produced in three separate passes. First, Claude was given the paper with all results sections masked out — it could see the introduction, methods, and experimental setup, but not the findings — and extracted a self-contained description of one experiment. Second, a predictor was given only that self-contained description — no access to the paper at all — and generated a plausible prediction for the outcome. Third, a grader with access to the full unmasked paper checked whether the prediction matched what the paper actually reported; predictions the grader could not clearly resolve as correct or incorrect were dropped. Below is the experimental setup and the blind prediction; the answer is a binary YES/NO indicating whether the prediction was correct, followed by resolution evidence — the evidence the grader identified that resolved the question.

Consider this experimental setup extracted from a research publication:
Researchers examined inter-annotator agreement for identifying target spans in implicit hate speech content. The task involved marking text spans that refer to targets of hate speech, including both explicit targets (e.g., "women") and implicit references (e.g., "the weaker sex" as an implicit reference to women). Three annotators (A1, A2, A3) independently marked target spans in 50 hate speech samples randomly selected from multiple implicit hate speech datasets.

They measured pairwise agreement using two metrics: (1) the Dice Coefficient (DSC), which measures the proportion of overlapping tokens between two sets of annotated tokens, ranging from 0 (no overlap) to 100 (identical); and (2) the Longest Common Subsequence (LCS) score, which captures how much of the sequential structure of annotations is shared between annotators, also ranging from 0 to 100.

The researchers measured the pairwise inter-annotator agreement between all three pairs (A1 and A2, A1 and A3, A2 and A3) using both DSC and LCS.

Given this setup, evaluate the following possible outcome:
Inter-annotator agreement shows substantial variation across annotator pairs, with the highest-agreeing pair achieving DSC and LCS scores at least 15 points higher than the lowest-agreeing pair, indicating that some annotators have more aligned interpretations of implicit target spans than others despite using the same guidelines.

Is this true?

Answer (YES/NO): NO